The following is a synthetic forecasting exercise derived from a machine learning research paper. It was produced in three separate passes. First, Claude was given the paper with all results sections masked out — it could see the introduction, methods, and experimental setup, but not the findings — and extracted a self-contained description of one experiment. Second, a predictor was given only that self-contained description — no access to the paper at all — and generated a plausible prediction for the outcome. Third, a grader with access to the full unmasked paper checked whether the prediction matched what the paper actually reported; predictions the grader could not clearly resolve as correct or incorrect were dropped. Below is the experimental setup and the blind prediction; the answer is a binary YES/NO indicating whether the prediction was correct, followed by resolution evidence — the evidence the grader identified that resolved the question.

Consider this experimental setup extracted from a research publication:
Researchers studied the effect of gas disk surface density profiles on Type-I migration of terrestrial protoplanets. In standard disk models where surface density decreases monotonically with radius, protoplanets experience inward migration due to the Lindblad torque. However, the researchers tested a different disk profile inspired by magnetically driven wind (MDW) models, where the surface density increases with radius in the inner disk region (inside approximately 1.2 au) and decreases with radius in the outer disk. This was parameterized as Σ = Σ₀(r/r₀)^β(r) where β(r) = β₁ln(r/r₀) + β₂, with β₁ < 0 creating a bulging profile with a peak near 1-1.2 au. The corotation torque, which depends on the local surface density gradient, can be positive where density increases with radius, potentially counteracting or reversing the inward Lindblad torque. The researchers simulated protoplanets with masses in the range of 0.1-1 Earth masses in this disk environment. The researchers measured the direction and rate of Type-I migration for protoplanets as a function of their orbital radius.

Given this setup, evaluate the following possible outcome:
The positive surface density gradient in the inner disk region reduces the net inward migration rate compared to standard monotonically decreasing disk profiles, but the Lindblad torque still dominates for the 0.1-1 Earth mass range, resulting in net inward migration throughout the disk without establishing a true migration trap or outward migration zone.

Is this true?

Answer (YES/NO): NO